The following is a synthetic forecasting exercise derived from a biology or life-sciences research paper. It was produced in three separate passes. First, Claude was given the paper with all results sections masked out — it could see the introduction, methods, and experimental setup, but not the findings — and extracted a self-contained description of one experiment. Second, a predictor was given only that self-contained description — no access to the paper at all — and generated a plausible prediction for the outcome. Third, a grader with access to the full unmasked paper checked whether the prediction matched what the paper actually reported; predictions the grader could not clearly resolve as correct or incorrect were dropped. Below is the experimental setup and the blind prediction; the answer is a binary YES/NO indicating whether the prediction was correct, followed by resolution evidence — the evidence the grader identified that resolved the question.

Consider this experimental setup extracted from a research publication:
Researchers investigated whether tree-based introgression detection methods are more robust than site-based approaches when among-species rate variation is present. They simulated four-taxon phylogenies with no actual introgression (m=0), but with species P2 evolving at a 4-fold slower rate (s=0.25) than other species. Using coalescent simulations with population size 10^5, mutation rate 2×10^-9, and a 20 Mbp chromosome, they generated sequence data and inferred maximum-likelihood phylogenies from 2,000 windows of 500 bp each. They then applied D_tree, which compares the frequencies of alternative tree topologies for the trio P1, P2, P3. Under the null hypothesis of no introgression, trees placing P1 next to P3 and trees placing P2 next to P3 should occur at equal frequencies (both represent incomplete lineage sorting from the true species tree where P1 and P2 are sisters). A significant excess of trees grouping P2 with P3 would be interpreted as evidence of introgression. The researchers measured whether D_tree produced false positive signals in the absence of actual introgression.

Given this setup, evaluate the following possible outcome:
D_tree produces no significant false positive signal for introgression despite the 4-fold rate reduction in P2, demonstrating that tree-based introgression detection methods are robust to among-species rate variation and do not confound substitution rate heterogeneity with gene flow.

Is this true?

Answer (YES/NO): YES